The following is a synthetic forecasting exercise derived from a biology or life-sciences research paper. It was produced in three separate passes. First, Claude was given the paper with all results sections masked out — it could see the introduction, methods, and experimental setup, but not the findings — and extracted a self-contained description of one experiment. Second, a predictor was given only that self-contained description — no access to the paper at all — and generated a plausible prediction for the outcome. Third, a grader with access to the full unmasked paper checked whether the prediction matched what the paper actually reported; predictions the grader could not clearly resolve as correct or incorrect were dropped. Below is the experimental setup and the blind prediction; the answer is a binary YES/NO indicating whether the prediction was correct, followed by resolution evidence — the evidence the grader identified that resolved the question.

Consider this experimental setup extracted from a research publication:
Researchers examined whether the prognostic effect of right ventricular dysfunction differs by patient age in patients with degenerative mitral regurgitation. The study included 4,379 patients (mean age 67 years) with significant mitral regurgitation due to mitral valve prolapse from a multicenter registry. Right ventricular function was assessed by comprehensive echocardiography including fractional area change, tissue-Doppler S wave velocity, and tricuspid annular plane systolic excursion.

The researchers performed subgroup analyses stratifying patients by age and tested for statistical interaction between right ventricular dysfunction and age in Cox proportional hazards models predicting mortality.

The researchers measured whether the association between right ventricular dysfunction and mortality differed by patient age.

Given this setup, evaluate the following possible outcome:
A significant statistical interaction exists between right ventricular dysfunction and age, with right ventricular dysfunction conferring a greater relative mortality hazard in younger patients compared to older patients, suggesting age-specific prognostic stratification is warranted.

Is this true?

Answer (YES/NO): NO